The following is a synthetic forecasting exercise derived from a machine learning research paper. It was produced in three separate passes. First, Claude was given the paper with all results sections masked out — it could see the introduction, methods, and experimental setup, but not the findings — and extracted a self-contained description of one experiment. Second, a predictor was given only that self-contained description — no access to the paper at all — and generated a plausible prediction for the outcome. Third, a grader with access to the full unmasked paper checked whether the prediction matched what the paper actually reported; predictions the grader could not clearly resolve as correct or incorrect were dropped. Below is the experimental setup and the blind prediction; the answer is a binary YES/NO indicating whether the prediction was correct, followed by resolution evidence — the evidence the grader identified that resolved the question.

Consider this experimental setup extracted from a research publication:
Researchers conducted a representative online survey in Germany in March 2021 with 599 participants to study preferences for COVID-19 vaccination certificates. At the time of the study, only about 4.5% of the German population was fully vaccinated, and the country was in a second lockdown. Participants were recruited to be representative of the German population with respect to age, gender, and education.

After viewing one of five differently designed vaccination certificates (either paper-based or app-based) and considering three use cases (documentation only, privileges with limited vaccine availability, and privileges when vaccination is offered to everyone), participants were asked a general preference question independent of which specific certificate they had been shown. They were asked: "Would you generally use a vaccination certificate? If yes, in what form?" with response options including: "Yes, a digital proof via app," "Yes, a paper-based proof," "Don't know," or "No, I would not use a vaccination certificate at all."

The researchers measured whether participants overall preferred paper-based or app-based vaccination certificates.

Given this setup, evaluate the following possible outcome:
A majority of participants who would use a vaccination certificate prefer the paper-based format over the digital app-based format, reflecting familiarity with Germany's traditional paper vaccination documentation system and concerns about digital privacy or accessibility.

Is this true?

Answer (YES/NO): YES